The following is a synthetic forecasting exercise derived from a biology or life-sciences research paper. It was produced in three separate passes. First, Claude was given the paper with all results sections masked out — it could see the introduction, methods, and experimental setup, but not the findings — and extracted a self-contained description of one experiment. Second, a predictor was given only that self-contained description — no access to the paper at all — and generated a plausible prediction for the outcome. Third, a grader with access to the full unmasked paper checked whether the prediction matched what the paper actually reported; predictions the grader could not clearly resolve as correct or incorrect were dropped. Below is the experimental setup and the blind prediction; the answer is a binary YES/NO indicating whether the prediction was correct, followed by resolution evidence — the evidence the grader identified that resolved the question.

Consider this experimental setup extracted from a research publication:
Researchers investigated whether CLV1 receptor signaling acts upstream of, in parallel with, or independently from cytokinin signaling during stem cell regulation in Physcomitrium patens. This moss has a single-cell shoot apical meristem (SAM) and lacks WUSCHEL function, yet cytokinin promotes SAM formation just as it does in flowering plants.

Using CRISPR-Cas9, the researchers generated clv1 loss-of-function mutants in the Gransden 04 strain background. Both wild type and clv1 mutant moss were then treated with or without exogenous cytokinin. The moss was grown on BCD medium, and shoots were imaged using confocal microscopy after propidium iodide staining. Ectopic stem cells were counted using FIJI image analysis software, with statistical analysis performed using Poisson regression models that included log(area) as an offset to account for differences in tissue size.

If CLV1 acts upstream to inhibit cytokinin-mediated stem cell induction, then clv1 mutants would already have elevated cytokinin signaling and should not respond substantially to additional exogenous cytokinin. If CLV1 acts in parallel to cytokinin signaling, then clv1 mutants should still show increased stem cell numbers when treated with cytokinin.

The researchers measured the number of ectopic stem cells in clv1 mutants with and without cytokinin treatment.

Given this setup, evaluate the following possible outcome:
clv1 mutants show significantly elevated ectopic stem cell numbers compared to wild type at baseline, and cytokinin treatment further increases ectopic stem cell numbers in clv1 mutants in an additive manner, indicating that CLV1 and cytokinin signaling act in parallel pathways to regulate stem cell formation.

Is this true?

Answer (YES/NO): NO